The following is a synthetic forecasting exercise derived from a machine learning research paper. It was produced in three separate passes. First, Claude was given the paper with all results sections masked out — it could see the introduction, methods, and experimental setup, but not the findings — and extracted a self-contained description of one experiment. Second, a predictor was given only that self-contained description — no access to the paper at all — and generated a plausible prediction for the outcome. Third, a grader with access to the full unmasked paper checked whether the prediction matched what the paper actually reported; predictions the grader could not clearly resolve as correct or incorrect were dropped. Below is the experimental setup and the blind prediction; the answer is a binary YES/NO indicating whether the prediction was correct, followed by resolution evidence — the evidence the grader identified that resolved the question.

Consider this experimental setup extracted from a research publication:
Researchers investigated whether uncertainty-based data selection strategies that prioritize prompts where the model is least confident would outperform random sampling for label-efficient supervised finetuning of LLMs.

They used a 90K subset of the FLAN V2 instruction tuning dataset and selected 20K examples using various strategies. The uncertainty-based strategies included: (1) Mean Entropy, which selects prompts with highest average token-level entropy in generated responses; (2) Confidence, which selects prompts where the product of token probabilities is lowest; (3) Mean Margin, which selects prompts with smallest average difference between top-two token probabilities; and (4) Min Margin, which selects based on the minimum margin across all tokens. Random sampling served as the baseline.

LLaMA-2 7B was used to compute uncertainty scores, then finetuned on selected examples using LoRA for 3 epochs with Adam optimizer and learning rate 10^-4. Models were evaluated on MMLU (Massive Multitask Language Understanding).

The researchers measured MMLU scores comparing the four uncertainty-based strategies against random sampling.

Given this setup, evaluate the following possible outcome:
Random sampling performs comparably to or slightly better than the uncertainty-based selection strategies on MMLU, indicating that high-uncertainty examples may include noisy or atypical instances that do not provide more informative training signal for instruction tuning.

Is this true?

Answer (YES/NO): NO